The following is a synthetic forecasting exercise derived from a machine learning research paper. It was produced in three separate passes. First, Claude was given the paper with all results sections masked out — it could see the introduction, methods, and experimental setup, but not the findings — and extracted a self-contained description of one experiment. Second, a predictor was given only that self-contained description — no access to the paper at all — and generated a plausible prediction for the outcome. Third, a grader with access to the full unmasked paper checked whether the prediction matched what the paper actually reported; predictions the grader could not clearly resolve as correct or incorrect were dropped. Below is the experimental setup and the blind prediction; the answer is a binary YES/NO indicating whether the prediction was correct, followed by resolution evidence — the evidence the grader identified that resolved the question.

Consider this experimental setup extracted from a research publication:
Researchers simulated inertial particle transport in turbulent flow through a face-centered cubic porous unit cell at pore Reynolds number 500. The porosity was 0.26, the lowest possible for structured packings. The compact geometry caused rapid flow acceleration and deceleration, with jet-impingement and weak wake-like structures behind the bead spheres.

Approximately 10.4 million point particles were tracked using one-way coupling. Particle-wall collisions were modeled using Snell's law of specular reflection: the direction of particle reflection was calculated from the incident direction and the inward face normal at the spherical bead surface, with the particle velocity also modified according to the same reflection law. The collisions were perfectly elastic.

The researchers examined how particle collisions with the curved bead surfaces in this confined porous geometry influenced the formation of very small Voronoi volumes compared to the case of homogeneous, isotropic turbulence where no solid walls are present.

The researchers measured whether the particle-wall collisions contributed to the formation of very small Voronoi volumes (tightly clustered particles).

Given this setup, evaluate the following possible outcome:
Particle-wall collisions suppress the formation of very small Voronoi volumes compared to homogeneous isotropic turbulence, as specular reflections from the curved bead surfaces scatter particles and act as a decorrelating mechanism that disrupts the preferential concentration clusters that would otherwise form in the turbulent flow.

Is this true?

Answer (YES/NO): NO